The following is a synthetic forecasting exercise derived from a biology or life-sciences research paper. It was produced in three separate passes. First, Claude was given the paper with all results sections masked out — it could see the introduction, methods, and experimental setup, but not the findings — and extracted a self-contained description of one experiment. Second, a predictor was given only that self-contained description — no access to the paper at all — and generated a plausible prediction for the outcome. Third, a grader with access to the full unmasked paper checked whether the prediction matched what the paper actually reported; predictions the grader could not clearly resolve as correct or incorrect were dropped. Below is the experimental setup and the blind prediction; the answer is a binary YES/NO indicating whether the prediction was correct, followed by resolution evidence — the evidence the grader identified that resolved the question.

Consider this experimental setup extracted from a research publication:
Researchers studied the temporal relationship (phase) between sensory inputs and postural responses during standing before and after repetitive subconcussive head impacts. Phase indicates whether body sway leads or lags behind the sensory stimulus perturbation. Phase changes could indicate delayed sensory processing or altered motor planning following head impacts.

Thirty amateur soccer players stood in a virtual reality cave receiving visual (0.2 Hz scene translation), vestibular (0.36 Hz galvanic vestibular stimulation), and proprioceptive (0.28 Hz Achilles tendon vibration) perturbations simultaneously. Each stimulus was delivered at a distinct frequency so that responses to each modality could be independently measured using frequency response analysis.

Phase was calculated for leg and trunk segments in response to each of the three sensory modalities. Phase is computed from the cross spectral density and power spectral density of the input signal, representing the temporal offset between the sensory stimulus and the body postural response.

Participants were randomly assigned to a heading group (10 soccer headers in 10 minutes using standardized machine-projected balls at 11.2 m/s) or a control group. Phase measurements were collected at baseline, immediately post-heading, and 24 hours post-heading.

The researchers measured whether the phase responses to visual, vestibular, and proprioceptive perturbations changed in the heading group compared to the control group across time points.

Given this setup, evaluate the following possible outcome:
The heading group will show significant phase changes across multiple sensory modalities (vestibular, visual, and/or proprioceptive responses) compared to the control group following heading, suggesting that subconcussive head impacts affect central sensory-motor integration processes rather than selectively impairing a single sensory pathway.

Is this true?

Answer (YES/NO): NO